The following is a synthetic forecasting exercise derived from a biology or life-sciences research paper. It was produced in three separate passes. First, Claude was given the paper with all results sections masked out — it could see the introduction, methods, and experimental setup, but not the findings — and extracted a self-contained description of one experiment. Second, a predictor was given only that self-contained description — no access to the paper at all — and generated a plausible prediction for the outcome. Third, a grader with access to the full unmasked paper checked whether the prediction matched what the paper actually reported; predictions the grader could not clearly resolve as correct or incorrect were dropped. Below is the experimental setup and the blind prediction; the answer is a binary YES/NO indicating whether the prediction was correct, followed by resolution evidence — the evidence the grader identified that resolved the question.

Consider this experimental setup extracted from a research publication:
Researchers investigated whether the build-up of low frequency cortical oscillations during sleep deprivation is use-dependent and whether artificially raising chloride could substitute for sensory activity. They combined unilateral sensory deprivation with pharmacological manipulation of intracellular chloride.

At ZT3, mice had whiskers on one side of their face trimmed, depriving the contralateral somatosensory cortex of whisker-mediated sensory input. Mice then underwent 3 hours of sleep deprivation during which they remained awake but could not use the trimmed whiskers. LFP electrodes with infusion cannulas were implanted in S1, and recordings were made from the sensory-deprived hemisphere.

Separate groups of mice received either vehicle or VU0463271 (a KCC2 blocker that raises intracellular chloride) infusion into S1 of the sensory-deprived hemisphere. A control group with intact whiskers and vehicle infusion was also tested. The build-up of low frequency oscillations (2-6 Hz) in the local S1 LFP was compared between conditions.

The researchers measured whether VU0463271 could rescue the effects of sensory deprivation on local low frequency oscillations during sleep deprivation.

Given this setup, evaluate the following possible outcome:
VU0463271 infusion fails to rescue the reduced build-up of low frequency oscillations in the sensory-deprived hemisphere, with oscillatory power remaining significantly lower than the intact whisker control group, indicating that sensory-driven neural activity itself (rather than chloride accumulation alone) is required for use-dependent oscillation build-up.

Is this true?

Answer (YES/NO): NO